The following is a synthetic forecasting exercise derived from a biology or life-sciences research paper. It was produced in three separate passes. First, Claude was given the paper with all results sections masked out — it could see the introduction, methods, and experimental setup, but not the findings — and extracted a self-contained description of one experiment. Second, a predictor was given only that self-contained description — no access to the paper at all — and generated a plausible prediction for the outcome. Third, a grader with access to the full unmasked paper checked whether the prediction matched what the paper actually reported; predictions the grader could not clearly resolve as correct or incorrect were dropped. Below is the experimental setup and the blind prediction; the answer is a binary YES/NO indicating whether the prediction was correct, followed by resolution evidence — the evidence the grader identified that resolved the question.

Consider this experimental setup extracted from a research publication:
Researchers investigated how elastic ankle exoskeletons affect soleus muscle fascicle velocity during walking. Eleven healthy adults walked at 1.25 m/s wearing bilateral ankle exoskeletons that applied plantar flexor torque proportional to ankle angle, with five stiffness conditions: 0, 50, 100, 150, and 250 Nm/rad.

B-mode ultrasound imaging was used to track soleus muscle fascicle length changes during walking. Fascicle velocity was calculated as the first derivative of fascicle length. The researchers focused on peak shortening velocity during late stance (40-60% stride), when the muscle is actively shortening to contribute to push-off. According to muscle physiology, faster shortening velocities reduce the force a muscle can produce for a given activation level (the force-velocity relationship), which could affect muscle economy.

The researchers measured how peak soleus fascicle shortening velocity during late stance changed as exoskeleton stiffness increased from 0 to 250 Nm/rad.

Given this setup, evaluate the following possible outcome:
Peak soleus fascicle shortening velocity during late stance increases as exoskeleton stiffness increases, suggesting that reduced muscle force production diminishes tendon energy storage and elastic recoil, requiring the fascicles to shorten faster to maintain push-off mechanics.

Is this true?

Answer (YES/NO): YES